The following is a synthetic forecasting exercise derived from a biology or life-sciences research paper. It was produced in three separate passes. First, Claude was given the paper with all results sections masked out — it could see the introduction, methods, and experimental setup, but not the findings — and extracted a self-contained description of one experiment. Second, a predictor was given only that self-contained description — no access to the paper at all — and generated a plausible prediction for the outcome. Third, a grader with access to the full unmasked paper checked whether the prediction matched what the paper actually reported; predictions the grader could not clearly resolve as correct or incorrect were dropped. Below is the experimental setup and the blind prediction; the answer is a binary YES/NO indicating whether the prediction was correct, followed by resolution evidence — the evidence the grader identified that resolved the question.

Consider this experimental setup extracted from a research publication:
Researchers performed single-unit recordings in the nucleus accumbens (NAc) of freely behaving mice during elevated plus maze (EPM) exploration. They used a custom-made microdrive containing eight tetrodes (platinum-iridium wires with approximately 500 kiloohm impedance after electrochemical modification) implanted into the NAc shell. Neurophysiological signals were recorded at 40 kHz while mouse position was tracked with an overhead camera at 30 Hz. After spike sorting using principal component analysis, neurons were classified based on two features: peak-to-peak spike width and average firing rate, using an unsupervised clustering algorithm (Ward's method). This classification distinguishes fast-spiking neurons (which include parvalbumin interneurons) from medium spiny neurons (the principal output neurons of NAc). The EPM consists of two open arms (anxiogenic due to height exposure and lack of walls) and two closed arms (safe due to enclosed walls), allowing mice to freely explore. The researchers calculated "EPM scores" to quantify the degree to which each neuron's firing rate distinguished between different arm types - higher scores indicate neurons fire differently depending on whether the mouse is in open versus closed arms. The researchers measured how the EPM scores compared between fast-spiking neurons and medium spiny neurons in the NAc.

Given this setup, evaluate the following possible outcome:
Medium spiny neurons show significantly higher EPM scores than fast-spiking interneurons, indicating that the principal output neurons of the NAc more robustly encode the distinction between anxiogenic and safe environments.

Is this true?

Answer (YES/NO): NO